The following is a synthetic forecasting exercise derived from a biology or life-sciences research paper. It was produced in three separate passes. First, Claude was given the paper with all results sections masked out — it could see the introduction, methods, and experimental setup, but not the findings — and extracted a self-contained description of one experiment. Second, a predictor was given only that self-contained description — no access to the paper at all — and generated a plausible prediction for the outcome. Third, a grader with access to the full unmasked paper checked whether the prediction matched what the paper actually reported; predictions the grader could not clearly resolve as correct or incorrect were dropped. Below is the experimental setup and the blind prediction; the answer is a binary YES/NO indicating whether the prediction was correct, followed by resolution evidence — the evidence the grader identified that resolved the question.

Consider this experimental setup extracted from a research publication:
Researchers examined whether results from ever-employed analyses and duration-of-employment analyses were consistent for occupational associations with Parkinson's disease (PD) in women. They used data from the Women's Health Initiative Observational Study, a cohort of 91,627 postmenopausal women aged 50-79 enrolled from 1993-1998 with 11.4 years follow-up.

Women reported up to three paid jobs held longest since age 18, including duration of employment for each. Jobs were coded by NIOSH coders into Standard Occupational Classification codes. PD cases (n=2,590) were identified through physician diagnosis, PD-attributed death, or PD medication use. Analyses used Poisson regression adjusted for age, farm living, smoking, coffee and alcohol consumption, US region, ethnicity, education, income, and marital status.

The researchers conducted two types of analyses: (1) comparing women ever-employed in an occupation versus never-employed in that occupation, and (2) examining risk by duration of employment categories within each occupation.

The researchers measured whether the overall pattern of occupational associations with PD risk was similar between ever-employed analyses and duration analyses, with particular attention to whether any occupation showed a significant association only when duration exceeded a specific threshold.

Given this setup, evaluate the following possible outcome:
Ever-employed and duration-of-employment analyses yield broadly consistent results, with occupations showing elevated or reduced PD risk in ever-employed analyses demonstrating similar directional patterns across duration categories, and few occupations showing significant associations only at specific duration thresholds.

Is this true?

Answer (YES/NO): YES